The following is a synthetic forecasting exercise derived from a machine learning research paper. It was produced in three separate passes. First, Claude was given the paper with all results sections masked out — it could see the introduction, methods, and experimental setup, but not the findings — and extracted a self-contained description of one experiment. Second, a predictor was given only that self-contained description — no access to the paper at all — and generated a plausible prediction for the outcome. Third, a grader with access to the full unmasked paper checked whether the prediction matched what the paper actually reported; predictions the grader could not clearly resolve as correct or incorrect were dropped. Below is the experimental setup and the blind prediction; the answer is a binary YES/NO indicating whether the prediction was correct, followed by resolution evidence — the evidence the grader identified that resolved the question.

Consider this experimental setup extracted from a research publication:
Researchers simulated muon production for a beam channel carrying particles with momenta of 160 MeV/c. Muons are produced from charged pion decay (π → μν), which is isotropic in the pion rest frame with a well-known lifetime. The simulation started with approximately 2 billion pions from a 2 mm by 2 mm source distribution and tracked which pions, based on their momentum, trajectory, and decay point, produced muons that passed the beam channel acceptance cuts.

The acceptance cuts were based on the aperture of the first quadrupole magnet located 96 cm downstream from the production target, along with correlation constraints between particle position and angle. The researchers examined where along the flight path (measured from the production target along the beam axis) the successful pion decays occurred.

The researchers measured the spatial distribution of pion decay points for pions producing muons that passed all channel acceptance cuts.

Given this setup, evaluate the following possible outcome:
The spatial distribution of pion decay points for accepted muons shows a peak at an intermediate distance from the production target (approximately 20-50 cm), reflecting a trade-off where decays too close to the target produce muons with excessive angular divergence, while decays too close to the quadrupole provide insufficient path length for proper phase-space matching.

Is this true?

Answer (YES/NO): NO